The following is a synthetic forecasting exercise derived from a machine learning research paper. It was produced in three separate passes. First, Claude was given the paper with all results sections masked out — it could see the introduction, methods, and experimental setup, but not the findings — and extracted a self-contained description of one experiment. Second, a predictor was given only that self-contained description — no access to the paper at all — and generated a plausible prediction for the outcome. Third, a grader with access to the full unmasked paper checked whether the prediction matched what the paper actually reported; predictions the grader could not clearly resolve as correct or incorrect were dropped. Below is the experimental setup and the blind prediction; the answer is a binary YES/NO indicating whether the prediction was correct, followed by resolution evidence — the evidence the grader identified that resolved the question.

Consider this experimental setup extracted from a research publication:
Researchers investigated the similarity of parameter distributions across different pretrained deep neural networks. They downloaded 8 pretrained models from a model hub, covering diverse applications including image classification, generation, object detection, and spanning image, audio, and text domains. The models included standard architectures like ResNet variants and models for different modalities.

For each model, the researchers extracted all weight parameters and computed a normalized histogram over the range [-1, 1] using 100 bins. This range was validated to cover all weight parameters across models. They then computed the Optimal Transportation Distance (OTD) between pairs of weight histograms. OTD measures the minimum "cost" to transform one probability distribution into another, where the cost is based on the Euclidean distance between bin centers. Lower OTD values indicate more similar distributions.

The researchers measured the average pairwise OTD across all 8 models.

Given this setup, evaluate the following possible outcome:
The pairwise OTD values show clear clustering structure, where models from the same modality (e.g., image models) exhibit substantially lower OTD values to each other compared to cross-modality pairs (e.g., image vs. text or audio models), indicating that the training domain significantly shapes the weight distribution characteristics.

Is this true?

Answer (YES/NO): NO